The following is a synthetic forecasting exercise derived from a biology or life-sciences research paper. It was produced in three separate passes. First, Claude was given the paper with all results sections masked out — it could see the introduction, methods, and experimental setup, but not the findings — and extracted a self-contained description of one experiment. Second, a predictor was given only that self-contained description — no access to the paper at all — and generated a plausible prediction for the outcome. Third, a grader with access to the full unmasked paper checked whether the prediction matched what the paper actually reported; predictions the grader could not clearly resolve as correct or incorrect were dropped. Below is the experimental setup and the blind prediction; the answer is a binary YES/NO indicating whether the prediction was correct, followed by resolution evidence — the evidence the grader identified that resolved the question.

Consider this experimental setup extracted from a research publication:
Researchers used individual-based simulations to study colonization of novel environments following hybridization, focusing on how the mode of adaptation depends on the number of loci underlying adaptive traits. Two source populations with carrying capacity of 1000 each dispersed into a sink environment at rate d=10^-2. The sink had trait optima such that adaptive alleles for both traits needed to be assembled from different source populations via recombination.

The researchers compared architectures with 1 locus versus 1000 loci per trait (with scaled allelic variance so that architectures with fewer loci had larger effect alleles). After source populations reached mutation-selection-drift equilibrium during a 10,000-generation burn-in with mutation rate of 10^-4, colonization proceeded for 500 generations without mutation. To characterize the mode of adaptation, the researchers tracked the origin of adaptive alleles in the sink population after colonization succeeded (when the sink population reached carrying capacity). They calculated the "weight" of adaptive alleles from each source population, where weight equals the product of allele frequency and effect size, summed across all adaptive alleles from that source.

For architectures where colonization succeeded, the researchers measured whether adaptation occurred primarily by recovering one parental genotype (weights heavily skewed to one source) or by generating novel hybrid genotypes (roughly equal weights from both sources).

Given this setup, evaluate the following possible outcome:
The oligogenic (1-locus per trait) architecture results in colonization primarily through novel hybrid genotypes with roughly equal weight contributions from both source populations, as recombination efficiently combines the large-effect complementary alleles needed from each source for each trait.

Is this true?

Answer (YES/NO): NO